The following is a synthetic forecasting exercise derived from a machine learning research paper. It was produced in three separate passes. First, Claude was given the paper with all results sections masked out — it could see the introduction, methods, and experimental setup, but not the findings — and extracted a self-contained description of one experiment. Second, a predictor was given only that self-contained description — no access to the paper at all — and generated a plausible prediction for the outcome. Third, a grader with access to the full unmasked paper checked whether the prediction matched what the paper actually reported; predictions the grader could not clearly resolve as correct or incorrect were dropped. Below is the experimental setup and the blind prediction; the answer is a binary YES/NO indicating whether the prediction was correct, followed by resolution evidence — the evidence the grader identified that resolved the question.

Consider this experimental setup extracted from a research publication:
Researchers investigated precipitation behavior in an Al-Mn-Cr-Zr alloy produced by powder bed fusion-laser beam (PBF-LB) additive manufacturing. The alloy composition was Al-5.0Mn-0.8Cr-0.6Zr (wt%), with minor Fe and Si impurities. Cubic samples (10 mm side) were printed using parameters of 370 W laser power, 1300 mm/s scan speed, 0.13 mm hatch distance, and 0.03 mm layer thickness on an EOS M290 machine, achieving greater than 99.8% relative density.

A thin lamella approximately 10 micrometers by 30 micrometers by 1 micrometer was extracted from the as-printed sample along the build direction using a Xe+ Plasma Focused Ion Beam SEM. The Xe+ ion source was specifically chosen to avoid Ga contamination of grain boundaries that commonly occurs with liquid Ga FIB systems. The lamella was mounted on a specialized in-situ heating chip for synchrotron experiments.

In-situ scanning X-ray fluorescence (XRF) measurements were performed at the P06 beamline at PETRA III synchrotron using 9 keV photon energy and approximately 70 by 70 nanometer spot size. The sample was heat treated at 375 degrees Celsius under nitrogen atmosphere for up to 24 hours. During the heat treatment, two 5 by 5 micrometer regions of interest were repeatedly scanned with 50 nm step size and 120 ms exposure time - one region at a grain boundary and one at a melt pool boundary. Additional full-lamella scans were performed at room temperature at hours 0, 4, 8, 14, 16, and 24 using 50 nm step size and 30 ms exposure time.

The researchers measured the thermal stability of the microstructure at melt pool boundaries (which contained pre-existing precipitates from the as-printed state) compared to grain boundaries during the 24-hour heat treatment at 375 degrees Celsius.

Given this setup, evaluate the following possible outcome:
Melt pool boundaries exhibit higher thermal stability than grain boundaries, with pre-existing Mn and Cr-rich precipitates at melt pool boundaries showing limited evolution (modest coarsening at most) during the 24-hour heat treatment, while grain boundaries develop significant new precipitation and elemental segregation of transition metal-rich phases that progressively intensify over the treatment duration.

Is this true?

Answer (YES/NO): YES